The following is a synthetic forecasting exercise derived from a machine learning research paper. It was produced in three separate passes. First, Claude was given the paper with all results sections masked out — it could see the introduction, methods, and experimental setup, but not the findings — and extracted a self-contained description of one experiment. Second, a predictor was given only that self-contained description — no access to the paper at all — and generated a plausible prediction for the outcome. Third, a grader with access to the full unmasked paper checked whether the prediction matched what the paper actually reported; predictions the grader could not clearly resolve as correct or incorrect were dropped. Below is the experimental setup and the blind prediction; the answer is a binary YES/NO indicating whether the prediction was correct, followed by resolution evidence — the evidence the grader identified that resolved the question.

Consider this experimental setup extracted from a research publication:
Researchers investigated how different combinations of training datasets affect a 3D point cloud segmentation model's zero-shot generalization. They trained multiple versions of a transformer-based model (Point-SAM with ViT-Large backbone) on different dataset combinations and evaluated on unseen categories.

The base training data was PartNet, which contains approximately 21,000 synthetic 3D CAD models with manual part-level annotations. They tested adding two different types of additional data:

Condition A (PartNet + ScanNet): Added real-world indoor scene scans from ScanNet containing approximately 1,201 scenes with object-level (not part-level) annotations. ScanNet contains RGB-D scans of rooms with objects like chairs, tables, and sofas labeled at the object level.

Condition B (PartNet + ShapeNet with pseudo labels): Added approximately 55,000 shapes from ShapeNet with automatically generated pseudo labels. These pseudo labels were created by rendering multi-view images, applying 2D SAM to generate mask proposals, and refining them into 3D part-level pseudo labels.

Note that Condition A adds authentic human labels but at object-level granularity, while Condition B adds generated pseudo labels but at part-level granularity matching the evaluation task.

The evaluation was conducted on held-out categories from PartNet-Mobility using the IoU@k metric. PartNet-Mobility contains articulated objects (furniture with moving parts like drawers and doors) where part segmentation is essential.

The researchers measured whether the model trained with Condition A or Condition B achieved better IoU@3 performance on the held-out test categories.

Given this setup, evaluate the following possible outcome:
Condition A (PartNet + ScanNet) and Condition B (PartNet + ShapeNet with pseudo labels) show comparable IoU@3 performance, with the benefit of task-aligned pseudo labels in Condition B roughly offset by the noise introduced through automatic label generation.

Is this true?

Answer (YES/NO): NO